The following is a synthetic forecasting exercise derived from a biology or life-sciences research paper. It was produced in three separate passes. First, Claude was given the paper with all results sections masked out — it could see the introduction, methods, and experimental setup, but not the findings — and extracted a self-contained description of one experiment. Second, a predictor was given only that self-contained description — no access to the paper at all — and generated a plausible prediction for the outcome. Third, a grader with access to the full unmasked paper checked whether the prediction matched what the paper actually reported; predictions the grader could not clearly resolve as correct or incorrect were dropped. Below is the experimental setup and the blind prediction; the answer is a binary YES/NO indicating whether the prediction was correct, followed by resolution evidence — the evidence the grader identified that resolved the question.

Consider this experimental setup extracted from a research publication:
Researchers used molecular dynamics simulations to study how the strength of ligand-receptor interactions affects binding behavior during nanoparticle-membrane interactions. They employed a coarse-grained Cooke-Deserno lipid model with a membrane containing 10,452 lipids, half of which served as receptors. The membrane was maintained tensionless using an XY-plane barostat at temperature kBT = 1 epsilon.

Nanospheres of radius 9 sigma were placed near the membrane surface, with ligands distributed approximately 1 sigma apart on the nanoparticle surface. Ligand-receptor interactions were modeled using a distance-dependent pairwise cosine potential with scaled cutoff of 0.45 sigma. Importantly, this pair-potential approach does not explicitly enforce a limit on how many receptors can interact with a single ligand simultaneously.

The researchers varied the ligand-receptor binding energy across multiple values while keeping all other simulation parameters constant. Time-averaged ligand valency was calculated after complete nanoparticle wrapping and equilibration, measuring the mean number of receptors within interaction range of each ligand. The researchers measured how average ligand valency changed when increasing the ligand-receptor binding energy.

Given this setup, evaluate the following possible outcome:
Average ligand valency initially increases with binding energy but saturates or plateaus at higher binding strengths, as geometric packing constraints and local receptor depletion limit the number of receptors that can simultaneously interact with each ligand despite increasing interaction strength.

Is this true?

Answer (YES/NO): NO